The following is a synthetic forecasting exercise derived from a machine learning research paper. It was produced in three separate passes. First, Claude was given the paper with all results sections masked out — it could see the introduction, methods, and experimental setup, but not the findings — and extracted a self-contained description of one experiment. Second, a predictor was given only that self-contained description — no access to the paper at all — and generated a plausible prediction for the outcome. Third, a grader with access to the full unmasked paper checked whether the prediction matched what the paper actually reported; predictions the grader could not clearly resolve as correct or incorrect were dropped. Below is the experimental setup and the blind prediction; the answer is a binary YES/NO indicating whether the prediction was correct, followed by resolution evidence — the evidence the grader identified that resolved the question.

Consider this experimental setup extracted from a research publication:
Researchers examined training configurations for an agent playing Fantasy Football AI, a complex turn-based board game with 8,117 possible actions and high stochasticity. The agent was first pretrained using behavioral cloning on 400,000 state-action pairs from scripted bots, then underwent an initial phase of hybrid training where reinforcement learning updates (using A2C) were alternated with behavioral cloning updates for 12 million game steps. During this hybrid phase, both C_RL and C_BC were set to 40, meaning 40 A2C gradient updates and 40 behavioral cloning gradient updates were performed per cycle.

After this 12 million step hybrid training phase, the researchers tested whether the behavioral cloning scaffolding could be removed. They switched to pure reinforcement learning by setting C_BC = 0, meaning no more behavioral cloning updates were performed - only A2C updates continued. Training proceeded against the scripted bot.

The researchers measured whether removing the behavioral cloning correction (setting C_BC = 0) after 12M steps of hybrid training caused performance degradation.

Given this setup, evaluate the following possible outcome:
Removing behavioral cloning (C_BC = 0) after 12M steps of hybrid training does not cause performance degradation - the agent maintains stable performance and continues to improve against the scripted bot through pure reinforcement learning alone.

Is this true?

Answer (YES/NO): YES